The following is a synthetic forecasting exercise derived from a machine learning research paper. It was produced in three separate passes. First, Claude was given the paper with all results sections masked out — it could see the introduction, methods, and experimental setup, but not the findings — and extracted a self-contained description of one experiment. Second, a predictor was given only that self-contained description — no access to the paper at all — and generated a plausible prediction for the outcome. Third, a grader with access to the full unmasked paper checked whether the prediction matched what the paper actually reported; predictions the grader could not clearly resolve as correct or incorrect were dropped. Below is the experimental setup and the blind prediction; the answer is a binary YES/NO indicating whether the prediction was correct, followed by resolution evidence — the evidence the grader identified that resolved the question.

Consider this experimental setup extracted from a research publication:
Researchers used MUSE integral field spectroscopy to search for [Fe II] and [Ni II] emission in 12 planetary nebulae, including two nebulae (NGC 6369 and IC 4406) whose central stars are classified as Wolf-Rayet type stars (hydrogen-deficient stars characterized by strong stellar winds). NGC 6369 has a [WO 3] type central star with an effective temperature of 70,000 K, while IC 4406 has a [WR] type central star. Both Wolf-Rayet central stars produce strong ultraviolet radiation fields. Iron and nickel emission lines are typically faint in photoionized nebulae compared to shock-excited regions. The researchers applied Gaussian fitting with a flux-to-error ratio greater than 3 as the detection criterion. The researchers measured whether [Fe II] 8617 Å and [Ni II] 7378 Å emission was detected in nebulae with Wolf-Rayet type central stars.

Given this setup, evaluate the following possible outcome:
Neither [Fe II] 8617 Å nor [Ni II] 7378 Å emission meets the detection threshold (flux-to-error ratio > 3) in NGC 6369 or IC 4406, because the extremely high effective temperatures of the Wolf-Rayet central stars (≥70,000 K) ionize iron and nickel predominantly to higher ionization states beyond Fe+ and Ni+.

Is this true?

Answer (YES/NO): NO